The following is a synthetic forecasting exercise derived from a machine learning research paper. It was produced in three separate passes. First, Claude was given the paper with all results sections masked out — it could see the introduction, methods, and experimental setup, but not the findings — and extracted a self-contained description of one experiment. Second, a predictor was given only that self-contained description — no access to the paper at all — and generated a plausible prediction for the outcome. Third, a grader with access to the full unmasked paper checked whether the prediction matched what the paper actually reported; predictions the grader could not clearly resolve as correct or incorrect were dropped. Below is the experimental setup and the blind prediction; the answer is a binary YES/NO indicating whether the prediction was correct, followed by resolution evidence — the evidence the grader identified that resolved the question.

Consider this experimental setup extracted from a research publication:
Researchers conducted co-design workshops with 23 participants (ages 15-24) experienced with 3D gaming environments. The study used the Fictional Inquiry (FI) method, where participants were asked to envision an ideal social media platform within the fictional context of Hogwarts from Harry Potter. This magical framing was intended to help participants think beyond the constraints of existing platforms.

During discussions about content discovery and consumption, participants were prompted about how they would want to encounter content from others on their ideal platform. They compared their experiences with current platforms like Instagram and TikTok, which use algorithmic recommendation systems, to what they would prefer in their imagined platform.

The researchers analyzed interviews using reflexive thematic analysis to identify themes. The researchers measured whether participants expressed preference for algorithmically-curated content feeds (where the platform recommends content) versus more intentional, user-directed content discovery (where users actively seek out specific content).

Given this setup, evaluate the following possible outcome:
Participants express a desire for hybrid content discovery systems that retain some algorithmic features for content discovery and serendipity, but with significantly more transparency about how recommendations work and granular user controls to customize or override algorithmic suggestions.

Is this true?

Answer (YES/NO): NO